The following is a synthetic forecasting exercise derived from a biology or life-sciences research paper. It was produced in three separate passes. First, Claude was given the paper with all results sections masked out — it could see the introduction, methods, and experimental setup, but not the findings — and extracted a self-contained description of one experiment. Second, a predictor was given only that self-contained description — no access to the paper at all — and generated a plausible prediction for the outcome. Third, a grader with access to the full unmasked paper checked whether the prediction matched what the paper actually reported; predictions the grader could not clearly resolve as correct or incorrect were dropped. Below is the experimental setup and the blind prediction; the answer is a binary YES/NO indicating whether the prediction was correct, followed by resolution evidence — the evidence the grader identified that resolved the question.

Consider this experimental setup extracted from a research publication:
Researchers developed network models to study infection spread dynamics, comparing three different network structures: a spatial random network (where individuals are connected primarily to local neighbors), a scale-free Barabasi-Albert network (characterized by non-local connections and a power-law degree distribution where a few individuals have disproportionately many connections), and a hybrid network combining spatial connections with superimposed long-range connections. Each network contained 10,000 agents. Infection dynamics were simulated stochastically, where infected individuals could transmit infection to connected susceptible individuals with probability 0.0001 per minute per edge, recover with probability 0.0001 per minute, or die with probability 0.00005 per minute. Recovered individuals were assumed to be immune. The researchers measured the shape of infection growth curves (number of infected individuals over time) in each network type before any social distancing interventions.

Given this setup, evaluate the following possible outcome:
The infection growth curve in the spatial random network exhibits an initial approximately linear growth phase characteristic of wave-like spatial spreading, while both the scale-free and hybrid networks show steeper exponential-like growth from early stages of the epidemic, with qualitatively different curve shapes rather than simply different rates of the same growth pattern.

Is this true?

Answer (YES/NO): NO